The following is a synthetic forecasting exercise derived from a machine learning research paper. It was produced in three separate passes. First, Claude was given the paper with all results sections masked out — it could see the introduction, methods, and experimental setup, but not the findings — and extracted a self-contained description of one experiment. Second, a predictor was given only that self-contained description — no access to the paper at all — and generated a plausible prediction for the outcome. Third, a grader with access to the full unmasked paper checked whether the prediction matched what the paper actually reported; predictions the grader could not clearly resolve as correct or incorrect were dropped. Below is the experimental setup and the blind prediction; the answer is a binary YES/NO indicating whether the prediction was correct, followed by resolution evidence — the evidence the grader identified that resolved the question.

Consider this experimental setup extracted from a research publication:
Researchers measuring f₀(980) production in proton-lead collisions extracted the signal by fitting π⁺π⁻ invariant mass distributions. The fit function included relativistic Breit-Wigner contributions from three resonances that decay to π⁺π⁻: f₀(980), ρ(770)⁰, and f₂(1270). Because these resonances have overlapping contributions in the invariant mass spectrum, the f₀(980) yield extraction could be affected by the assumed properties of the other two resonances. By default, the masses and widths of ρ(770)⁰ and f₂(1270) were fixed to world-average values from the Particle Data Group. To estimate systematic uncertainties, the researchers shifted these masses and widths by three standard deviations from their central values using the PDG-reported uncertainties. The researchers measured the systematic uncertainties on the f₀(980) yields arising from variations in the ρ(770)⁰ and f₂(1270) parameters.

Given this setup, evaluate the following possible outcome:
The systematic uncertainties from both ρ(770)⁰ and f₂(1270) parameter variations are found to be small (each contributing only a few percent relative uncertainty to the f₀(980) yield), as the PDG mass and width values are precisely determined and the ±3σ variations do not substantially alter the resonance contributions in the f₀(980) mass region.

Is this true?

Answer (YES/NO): NO